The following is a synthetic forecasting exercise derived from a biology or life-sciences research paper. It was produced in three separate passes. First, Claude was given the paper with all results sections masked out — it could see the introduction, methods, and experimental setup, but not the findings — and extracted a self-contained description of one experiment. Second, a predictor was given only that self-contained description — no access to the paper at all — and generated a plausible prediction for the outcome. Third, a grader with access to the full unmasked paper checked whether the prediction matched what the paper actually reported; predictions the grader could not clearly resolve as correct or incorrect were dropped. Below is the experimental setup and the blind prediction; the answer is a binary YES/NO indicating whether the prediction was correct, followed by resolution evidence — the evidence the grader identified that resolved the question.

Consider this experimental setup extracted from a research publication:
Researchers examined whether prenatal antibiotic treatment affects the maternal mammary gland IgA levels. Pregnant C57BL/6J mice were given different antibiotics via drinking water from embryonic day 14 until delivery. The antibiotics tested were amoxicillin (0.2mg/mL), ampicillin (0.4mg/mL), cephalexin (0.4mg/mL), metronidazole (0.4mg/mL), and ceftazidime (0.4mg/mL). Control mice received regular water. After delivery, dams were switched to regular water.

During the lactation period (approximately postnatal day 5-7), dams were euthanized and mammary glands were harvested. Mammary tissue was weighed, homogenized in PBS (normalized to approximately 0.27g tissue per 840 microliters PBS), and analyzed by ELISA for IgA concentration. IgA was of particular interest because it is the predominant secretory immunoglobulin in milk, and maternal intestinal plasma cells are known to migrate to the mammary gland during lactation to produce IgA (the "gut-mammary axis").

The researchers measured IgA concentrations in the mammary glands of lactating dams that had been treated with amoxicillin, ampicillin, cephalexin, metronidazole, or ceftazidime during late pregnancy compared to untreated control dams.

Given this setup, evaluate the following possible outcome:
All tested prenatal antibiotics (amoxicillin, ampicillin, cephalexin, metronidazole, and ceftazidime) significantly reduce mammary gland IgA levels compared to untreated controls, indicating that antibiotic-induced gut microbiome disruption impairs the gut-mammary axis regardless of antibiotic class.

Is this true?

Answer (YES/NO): NO